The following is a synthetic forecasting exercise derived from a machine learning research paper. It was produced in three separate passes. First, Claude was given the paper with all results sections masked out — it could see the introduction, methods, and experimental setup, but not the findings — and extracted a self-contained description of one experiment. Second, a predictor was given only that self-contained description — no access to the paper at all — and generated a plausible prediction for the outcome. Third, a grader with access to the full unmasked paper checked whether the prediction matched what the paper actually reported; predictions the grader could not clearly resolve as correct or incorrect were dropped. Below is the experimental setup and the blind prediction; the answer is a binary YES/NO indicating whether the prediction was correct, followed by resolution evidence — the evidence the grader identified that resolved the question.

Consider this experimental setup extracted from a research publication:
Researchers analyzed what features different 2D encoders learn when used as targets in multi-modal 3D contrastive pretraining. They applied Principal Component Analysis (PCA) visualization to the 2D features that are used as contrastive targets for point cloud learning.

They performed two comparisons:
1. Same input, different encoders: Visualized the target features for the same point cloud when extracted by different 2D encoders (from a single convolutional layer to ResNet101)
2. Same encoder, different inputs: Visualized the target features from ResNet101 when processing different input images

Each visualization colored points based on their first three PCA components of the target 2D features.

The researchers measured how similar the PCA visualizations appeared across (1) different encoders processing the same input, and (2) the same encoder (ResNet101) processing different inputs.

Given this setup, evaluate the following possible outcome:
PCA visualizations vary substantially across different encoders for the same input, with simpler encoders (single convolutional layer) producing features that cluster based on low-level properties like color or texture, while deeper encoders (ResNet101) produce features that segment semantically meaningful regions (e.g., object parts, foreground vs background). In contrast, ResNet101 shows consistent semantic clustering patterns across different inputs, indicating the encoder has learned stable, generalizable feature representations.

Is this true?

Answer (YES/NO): NO